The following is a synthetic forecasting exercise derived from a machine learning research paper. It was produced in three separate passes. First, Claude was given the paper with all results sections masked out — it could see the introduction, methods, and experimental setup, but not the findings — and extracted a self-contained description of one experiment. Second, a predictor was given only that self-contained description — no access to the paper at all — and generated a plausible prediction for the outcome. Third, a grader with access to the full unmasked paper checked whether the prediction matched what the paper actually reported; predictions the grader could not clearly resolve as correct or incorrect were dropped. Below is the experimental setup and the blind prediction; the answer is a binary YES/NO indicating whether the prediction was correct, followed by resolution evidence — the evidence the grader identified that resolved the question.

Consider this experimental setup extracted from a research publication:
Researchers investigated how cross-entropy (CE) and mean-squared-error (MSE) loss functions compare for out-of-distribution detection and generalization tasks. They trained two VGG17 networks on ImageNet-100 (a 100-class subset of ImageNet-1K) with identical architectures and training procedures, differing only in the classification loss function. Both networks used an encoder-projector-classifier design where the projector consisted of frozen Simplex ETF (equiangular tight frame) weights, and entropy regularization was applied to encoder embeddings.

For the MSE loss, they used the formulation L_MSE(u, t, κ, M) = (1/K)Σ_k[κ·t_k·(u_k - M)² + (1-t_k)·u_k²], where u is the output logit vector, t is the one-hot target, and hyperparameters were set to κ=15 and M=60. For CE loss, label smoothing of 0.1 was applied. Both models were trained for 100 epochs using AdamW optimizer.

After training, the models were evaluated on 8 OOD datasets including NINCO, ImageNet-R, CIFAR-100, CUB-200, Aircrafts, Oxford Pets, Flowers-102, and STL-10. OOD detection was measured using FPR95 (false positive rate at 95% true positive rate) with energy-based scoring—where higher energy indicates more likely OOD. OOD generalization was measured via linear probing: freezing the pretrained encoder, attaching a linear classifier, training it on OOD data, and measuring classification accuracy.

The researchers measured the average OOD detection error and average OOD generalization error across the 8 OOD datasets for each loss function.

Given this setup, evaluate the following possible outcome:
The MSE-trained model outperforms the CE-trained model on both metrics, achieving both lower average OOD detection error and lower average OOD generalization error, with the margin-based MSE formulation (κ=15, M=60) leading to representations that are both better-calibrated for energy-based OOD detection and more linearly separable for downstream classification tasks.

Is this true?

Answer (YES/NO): NO